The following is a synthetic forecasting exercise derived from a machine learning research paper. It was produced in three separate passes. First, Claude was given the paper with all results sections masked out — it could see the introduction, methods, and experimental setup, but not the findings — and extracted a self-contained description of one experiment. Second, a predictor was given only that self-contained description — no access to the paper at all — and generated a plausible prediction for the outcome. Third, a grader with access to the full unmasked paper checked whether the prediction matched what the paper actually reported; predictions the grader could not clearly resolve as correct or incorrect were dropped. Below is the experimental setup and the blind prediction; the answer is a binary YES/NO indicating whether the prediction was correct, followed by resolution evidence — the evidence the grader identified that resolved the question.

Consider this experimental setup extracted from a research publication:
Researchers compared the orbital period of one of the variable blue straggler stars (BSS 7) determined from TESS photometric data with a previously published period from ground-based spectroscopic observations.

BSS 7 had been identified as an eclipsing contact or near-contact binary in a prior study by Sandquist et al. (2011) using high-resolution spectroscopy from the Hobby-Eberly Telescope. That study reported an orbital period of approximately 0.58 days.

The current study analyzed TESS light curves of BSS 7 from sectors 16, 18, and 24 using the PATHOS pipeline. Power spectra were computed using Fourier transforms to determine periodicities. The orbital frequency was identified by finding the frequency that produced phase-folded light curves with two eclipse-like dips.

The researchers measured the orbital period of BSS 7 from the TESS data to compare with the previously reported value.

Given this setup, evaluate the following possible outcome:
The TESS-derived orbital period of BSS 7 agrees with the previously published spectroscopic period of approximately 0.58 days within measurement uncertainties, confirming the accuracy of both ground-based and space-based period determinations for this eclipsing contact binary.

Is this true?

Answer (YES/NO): YES